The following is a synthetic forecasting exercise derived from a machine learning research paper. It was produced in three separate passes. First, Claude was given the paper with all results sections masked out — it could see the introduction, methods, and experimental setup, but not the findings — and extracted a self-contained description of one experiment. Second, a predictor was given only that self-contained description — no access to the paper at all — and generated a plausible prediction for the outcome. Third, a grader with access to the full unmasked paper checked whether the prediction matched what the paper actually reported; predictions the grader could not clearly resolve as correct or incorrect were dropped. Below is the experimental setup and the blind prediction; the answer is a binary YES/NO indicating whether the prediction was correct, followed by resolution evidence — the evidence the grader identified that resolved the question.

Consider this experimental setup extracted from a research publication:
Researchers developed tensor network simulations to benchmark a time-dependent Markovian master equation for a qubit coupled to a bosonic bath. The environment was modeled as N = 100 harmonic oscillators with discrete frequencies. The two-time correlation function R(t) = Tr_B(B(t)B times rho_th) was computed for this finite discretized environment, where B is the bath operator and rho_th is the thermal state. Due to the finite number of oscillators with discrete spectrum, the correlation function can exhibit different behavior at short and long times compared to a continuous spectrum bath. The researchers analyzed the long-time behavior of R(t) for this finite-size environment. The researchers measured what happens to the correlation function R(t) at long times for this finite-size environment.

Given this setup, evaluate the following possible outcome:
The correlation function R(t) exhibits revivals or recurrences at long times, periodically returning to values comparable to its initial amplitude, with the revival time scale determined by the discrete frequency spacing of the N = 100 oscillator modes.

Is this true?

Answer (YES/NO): YES